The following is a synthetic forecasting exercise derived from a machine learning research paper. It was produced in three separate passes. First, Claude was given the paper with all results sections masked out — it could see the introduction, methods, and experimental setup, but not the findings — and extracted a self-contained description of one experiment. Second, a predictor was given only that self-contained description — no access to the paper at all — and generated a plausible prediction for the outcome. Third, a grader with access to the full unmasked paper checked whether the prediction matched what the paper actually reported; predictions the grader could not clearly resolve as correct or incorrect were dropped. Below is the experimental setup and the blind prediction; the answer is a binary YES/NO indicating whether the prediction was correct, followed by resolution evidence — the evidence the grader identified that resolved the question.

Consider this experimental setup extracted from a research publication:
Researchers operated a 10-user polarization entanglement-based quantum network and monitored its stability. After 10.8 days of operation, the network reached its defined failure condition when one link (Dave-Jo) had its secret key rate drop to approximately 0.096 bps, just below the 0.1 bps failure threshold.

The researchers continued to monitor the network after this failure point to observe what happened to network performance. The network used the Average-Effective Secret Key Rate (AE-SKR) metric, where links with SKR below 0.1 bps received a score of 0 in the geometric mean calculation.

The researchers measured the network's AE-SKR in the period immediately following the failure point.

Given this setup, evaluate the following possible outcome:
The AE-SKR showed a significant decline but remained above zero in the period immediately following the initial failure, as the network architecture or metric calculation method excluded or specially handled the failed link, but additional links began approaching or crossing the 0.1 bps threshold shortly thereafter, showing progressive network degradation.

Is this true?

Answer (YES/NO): NO